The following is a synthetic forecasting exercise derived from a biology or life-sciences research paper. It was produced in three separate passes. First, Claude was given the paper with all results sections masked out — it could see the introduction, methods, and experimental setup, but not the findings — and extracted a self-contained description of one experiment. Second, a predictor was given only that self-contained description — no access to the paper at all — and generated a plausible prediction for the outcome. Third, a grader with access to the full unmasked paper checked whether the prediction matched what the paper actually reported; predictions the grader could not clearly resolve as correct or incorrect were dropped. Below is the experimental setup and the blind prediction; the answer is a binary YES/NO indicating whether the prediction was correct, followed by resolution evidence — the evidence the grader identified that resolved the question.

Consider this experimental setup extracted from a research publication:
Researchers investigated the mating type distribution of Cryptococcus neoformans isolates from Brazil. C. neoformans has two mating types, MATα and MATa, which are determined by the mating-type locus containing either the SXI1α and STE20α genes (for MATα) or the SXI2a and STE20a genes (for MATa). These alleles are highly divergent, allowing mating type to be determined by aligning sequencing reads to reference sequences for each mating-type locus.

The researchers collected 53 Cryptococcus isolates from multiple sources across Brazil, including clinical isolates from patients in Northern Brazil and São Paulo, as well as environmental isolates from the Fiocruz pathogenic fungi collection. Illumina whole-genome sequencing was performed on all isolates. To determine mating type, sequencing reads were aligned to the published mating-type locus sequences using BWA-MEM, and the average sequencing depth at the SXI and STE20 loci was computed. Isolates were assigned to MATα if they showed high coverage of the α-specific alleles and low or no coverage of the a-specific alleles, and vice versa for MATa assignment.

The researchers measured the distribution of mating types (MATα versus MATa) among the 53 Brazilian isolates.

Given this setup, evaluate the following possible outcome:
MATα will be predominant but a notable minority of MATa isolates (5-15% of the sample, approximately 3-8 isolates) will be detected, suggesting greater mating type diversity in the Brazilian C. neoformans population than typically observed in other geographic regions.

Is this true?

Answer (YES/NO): NO